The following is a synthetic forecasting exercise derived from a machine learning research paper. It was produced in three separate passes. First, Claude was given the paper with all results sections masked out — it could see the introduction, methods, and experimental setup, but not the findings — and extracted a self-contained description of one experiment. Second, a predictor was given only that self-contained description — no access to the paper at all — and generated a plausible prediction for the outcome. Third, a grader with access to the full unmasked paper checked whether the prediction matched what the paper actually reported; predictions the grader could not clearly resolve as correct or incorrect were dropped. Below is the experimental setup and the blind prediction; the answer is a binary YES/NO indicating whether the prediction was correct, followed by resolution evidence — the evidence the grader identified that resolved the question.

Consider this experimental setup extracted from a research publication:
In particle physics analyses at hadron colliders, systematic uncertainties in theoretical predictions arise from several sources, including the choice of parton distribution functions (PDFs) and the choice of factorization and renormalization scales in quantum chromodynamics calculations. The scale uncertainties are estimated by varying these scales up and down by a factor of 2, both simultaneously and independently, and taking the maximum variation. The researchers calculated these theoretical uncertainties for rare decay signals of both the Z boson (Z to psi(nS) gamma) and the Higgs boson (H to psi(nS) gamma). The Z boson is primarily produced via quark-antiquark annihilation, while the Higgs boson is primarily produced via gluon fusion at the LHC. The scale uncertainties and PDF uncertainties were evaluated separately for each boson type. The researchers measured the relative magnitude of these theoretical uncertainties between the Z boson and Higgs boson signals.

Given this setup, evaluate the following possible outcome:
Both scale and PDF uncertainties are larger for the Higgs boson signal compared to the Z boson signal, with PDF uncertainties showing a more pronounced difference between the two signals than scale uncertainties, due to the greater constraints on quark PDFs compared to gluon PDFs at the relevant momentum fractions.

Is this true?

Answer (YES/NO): YES